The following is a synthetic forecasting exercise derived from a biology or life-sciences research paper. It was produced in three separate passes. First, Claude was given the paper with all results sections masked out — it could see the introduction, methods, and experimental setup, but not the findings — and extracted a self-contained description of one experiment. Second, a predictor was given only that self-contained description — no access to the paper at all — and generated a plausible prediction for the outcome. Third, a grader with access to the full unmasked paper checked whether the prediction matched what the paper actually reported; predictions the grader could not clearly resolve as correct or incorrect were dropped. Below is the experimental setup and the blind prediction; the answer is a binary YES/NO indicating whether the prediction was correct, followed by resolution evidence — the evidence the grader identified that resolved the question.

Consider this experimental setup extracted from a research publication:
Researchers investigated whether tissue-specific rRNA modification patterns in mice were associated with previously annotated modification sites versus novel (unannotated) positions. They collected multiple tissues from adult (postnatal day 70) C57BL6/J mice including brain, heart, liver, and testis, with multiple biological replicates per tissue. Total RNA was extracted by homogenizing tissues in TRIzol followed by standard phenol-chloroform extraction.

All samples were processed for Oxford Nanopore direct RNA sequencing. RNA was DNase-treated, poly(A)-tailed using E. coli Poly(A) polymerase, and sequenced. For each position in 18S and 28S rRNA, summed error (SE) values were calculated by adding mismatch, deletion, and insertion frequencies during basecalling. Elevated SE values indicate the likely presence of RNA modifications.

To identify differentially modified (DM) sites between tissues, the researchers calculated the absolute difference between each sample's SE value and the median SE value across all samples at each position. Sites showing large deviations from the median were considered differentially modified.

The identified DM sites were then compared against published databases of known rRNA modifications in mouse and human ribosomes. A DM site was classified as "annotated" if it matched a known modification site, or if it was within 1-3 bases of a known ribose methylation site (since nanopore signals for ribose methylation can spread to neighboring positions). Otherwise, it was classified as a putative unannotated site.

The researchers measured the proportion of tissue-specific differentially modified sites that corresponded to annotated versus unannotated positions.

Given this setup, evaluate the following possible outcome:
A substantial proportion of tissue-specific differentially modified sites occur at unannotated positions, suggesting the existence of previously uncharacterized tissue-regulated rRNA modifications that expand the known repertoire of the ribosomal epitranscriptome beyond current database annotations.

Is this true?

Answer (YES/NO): YES